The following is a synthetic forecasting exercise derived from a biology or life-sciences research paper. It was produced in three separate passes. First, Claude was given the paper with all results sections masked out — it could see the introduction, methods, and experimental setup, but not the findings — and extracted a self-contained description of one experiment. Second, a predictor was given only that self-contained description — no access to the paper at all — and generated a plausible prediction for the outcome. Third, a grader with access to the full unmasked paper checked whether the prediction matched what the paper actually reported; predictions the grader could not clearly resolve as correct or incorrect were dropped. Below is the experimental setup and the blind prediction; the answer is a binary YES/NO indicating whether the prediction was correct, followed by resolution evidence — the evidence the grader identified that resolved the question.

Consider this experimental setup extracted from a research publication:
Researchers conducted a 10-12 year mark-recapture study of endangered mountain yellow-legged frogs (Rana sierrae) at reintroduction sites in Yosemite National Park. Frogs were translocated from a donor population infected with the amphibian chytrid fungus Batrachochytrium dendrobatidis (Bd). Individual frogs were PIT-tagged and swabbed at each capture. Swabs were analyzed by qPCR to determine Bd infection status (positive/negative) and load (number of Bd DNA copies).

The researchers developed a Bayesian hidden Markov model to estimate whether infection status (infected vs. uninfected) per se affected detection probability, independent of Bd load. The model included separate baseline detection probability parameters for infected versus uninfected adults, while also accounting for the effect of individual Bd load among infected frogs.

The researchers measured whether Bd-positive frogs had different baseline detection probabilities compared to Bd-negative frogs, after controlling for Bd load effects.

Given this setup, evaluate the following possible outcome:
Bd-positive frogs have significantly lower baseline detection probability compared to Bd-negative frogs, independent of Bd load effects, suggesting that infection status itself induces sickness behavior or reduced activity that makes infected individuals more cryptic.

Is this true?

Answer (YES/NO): NO